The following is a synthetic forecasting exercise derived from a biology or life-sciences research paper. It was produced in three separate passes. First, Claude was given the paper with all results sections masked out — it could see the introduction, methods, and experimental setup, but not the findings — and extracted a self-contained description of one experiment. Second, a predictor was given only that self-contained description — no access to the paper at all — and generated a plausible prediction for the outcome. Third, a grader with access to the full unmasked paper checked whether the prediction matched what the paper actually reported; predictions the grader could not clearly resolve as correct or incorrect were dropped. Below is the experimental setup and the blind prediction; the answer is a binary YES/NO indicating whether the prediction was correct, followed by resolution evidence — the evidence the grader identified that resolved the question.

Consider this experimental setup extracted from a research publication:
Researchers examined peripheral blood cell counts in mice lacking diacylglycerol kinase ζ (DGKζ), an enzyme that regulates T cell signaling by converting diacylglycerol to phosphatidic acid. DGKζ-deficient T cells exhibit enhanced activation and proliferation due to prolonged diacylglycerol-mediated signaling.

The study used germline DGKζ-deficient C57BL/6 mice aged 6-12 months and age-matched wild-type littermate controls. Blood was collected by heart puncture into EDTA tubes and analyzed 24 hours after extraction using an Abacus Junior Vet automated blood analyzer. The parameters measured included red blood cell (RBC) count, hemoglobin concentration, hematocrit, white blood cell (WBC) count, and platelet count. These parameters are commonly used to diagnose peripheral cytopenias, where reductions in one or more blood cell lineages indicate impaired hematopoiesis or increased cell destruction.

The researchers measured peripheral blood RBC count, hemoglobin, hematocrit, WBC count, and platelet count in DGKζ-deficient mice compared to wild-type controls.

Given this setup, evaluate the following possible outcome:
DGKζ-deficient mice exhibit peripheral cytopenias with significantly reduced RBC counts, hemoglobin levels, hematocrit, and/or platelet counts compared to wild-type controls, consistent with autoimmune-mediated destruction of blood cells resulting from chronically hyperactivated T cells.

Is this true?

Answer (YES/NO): YES